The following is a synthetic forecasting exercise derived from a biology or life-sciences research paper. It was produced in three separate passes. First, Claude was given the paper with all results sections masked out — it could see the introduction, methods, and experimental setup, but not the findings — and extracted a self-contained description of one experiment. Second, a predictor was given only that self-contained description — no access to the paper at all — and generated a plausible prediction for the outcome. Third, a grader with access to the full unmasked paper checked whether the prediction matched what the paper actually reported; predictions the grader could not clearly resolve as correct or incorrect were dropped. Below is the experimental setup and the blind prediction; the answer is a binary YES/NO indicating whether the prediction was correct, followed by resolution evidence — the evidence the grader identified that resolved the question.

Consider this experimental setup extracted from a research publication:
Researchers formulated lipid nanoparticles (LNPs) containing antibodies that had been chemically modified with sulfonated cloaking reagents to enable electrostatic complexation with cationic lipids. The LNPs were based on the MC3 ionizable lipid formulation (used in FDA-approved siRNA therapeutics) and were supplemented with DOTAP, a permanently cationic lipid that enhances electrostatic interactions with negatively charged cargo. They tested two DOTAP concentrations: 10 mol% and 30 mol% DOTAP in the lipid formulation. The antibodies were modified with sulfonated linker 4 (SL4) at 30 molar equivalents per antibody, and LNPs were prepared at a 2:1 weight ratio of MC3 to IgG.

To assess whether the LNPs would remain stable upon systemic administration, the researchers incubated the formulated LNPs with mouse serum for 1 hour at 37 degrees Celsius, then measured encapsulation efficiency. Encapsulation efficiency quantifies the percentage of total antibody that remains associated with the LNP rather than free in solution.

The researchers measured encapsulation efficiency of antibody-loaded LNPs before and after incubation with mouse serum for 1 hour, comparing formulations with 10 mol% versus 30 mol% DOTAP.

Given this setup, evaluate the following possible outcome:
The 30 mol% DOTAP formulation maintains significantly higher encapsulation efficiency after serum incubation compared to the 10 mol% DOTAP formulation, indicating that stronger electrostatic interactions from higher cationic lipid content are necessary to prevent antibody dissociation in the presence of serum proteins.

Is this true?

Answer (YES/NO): YES